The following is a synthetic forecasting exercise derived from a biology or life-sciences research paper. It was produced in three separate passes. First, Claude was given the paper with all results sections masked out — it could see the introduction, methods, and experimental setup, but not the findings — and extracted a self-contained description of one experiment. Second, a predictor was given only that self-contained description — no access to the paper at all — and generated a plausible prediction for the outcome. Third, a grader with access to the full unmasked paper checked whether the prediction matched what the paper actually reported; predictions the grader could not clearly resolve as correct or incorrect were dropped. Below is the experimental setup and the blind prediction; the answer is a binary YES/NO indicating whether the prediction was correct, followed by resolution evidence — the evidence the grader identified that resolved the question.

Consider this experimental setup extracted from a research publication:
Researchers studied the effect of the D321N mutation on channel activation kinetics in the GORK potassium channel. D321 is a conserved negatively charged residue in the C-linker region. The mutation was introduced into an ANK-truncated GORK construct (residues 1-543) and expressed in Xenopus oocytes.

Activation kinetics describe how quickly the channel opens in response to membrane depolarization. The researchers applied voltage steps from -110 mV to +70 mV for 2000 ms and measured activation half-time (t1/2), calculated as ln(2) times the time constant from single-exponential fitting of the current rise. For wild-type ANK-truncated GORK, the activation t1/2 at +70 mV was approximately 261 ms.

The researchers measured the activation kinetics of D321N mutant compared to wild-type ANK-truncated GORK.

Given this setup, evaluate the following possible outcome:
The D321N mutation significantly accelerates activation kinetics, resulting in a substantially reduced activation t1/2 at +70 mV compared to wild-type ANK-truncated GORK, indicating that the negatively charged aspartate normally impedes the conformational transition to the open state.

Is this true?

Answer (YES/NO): YES